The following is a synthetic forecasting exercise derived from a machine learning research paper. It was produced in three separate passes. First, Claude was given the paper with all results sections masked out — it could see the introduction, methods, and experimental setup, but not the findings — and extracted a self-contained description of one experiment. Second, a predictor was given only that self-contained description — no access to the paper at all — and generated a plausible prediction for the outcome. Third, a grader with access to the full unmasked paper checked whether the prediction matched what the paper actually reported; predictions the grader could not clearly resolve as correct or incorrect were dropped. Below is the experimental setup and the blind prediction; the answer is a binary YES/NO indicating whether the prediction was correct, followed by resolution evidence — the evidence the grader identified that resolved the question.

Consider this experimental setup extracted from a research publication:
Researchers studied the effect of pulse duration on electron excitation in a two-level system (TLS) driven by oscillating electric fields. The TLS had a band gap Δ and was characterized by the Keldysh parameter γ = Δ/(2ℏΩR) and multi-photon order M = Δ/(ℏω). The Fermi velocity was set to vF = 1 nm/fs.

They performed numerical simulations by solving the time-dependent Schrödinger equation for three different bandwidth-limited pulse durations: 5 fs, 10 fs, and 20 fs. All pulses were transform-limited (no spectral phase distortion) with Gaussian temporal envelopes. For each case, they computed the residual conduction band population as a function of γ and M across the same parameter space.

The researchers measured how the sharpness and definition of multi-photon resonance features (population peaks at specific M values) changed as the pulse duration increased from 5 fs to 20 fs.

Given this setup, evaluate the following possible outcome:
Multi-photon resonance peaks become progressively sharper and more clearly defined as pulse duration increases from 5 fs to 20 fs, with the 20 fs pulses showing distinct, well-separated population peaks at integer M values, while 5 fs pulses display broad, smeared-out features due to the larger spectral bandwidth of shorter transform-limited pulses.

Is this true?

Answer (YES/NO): YES